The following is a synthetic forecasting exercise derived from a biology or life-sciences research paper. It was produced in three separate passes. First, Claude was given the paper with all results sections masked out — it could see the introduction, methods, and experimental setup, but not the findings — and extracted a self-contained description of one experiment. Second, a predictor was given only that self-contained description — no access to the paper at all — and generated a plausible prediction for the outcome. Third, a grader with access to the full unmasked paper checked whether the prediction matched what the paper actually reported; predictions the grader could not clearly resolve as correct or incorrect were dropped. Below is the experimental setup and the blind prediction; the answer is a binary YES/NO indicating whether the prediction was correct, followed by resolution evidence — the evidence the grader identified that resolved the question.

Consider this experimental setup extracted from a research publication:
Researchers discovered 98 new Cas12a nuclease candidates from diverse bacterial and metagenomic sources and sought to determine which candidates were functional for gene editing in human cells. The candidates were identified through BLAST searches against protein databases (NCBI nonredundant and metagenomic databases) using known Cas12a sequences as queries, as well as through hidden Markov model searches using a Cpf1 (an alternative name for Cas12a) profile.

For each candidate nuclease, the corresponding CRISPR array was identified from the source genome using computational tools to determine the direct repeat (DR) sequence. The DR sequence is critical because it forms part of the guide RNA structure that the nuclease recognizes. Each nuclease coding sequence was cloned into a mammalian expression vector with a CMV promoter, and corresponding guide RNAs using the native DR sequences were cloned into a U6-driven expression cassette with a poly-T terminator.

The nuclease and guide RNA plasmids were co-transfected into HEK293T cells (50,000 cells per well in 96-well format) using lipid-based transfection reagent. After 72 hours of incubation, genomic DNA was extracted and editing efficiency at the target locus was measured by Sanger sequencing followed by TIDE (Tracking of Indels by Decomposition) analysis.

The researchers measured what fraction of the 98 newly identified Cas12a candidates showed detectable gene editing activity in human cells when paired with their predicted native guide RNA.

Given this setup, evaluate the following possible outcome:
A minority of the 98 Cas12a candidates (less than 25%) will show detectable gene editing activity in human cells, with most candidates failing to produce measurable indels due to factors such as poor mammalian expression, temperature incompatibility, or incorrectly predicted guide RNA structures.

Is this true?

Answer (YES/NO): NO